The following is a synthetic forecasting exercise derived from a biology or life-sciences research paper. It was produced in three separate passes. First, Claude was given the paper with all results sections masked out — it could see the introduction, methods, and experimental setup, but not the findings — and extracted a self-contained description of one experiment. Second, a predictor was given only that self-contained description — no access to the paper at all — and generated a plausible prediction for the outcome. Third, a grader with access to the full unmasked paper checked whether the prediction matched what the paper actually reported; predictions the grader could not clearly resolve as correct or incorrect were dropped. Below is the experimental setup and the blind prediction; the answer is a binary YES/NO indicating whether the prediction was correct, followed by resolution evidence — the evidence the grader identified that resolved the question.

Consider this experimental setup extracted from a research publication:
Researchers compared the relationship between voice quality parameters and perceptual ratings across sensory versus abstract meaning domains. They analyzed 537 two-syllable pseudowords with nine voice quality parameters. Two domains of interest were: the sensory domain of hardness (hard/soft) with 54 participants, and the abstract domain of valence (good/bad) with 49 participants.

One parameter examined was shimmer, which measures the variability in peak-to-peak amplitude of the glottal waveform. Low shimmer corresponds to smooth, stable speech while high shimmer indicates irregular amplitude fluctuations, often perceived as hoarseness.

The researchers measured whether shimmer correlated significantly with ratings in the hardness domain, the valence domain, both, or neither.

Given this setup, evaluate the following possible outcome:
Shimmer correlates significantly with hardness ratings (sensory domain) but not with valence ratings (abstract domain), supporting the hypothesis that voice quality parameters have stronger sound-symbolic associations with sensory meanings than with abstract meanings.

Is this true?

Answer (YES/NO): NO